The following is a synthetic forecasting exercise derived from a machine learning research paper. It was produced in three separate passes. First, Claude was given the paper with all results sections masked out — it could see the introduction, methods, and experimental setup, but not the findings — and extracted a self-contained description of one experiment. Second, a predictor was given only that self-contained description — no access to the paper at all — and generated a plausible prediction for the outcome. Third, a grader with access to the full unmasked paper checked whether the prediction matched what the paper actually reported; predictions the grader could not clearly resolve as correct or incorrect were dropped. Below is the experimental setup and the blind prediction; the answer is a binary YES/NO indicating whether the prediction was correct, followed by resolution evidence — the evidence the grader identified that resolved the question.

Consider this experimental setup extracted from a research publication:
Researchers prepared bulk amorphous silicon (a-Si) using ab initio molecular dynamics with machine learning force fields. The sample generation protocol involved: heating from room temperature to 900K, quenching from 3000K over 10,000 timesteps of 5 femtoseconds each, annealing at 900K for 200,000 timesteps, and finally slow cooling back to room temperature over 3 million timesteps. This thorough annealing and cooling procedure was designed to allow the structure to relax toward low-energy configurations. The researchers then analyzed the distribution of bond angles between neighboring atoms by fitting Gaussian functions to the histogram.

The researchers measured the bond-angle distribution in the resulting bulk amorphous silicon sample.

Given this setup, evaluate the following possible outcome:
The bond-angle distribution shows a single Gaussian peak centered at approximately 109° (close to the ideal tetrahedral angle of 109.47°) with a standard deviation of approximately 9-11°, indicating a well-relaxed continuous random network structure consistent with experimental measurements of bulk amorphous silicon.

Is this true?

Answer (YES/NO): YES